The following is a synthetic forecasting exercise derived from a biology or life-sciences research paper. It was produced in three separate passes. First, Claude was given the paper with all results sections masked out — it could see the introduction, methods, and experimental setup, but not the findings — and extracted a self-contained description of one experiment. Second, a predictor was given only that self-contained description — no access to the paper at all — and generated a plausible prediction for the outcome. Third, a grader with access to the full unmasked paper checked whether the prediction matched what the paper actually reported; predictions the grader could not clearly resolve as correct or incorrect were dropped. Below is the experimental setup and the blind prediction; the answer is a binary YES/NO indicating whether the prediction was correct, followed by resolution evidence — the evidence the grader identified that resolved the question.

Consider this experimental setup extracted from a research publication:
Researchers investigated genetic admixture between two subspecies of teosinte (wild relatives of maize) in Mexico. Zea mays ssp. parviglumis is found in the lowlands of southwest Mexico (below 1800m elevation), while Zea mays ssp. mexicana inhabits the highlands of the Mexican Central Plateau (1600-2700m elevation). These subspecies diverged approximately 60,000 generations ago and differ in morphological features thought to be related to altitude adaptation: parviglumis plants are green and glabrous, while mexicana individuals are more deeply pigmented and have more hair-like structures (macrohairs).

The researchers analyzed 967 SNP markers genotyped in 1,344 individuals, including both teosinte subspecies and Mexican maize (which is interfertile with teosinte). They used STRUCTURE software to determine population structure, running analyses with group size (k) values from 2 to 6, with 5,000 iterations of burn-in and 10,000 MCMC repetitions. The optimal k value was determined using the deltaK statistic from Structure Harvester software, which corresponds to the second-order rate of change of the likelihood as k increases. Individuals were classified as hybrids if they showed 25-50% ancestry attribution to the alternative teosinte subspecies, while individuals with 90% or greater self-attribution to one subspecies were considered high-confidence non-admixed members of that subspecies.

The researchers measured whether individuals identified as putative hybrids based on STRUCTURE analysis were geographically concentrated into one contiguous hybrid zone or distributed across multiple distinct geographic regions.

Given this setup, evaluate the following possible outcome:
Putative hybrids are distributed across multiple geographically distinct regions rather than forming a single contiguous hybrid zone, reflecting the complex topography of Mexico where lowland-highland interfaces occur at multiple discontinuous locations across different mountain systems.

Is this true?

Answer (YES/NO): YES